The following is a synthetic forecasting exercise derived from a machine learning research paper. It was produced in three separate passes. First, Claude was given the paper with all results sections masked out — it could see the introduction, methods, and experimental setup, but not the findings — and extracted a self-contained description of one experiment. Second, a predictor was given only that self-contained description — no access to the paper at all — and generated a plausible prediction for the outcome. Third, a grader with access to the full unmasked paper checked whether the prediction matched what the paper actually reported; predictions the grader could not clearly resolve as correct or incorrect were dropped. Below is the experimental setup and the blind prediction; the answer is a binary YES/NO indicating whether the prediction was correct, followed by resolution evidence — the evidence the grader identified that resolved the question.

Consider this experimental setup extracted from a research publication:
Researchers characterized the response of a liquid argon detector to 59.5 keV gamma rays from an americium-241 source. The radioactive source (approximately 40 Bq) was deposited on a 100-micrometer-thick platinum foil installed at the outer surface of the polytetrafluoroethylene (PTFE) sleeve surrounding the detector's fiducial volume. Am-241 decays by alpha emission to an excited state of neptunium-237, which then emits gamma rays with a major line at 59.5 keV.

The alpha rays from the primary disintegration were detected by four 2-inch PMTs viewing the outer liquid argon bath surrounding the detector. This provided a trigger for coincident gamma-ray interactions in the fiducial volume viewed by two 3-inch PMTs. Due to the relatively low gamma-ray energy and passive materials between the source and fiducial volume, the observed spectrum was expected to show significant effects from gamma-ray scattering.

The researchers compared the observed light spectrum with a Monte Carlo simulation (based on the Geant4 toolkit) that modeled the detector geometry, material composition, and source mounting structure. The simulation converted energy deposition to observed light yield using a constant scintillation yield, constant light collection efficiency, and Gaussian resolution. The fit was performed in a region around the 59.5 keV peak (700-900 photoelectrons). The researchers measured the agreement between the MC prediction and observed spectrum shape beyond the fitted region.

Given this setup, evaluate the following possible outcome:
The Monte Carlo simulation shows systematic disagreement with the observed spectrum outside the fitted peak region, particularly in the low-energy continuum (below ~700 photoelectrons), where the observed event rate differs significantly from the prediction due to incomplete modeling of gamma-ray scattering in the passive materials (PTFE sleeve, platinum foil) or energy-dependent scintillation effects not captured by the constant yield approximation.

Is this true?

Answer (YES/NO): NO